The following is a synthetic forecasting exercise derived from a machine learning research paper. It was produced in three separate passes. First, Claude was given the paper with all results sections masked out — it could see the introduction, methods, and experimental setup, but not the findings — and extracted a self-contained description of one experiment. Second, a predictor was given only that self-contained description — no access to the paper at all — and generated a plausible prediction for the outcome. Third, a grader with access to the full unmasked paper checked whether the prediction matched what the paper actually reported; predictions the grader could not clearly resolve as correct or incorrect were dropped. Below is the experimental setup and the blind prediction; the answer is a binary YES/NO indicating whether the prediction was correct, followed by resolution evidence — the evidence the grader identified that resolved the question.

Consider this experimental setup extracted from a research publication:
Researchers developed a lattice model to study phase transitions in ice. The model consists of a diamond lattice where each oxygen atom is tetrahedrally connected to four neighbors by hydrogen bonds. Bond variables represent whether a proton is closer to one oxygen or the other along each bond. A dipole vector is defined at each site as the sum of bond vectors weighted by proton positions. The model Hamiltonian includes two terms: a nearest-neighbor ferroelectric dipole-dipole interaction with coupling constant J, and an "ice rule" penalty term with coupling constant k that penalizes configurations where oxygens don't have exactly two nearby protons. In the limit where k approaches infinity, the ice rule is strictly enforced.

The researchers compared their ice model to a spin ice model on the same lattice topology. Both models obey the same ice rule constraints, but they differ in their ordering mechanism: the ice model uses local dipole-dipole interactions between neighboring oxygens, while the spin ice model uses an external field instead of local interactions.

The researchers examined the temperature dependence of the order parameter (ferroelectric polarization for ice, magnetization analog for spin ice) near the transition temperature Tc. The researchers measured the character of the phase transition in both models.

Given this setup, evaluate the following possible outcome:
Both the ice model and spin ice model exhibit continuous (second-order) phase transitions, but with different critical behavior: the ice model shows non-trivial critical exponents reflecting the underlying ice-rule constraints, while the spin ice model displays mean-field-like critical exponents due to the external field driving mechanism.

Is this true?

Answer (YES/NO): NO